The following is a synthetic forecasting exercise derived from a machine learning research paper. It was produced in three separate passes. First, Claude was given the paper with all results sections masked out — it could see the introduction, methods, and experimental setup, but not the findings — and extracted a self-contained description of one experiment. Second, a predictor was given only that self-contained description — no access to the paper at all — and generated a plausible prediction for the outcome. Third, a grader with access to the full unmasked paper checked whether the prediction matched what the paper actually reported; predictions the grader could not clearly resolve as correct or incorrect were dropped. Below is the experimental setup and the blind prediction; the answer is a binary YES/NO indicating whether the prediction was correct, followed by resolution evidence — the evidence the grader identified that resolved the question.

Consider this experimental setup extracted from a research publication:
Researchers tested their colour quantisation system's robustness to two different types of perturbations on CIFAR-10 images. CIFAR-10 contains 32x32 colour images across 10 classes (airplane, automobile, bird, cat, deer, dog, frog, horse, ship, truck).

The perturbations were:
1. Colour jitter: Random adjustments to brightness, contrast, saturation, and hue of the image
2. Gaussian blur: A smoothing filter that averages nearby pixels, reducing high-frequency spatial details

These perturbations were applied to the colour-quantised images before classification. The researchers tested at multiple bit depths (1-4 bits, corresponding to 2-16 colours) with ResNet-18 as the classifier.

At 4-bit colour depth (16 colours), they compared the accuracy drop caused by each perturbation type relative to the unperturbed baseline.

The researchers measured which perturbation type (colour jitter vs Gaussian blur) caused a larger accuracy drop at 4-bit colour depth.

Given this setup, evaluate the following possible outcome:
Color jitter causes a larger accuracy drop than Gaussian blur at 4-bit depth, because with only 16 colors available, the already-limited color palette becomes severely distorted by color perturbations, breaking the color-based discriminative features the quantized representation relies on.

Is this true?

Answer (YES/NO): NO